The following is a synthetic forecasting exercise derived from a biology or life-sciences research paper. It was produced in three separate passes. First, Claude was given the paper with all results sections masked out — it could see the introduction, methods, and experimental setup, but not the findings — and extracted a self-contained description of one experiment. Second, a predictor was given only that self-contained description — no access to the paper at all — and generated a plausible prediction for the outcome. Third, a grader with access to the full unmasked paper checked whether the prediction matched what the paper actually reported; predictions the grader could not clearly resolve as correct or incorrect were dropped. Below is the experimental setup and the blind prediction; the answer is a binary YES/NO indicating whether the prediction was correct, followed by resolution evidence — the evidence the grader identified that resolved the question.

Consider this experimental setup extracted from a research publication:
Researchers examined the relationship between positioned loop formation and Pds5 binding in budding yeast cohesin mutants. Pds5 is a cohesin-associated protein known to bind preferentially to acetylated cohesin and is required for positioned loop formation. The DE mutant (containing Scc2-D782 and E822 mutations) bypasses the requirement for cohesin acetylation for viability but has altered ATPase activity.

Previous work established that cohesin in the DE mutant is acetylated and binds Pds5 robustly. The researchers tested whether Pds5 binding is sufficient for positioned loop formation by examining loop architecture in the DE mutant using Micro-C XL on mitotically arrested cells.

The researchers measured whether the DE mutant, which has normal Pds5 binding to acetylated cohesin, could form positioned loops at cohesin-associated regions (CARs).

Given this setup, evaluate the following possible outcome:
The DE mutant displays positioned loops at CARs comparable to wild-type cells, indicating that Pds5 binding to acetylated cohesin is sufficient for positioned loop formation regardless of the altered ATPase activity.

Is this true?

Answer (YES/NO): NO